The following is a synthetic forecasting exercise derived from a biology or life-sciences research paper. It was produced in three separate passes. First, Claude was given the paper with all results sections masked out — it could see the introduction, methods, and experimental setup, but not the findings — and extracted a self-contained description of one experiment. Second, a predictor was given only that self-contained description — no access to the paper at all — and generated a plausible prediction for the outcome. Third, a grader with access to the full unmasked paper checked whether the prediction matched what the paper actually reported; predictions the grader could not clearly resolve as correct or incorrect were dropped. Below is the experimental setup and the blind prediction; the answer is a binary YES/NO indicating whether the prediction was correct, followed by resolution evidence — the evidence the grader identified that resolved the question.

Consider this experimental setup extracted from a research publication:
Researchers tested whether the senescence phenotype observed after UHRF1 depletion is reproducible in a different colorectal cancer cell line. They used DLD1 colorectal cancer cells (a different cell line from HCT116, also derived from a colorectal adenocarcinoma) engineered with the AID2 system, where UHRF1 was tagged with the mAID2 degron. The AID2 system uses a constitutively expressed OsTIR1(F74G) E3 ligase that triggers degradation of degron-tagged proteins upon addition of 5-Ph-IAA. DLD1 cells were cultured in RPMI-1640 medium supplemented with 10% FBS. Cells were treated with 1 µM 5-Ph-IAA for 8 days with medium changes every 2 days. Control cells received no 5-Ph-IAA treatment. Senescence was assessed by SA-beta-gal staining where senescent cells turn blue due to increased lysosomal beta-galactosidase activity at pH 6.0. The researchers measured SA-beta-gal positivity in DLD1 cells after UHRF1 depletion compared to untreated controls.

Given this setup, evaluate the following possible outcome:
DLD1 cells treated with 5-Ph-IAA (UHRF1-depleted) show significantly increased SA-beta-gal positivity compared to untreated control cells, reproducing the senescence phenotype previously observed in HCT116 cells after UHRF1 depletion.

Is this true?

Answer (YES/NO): YES